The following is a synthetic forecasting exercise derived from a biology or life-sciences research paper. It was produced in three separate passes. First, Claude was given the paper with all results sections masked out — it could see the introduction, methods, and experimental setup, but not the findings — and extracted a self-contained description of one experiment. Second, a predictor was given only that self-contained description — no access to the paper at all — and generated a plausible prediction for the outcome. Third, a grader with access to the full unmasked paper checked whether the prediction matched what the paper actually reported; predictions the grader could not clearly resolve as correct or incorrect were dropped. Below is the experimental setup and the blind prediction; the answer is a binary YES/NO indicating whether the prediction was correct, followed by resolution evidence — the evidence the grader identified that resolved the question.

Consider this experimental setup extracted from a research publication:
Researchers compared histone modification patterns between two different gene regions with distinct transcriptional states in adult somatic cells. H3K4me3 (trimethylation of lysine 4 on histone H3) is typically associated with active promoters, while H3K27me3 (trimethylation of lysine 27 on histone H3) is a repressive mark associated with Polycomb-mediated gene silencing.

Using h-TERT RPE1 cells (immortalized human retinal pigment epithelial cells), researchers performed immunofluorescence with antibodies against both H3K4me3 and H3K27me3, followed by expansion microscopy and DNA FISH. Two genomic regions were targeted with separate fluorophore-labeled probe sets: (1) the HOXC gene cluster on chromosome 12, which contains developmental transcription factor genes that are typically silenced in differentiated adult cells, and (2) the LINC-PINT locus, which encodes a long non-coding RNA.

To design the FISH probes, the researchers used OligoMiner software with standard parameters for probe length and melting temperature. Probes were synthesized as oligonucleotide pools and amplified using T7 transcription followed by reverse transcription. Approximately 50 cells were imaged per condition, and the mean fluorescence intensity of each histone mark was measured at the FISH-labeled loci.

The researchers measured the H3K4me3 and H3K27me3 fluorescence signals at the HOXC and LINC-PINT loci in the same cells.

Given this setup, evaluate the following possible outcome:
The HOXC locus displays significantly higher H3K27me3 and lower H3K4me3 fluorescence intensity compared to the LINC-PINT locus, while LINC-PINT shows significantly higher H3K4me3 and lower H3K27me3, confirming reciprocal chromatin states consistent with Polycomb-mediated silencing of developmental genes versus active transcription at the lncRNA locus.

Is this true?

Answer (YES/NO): NO